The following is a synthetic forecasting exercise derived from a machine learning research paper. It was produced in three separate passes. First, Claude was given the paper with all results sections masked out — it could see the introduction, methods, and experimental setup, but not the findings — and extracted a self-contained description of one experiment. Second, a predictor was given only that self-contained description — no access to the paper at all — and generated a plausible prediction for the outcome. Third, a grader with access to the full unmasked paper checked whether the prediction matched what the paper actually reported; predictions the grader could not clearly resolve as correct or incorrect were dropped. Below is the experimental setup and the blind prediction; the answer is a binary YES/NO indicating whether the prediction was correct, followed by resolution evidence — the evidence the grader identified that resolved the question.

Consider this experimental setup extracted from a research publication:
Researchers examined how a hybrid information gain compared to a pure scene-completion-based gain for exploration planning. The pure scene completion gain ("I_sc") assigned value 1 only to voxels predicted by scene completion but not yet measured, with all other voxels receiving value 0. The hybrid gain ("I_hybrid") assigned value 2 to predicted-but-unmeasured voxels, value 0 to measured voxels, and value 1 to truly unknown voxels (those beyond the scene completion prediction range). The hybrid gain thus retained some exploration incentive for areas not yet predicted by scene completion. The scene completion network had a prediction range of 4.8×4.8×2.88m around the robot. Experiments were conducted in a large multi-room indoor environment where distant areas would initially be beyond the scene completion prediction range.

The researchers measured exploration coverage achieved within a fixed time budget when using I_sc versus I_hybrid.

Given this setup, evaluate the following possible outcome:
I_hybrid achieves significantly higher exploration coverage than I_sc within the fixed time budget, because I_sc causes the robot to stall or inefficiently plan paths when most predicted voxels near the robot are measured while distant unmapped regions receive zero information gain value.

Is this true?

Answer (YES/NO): NO